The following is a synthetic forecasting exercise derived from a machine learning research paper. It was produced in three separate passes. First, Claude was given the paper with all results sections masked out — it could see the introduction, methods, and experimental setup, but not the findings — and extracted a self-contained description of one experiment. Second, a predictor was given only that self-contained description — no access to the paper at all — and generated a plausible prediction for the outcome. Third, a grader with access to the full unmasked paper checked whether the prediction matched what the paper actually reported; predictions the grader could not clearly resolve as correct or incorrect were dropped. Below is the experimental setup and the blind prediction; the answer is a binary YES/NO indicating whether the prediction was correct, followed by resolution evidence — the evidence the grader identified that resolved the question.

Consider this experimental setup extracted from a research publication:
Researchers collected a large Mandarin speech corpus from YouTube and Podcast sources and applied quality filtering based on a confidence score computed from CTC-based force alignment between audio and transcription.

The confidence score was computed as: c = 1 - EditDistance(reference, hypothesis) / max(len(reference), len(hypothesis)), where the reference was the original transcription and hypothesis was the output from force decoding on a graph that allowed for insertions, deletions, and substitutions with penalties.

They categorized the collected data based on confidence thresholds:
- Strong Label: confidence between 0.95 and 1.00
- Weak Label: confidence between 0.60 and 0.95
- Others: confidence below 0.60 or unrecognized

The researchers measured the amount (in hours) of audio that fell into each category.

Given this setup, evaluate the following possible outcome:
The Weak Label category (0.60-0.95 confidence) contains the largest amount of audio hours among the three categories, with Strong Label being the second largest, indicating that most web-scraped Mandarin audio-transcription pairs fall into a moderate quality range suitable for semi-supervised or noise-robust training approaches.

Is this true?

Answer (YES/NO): NO